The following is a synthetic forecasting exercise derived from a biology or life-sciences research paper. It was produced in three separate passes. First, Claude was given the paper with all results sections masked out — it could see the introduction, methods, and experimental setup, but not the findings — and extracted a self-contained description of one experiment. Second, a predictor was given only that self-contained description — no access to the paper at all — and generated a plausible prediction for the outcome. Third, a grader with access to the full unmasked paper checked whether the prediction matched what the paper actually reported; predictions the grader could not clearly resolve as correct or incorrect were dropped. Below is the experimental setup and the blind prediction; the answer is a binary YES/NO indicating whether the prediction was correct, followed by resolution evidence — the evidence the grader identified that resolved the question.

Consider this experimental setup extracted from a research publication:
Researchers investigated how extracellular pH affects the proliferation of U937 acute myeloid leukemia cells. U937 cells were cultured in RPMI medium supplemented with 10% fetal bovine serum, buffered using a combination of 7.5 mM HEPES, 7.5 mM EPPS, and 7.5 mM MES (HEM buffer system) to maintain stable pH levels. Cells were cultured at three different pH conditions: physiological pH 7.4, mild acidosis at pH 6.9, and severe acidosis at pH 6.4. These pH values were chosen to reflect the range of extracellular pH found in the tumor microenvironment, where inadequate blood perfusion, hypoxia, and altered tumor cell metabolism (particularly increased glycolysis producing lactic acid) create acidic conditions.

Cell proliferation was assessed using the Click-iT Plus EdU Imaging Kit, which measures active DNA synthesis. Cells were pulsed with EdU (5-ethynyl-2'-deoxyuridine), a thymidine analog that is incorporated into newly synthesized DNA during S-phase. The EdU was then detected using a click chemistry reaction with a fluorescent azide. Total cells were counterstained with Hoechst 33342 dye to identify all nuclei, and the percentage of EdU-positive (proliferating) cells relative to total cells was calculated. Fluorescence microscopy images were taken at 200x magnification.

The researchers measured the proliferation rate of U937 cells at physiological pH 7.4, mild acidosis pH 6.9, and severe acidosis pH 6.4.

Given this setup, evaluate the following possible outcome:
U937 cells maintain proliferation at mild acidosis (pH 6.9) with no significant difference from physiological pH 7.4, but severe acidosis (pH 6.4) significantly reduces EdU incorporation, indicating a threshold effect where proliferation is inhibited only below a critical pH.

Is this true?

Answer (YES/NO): NO